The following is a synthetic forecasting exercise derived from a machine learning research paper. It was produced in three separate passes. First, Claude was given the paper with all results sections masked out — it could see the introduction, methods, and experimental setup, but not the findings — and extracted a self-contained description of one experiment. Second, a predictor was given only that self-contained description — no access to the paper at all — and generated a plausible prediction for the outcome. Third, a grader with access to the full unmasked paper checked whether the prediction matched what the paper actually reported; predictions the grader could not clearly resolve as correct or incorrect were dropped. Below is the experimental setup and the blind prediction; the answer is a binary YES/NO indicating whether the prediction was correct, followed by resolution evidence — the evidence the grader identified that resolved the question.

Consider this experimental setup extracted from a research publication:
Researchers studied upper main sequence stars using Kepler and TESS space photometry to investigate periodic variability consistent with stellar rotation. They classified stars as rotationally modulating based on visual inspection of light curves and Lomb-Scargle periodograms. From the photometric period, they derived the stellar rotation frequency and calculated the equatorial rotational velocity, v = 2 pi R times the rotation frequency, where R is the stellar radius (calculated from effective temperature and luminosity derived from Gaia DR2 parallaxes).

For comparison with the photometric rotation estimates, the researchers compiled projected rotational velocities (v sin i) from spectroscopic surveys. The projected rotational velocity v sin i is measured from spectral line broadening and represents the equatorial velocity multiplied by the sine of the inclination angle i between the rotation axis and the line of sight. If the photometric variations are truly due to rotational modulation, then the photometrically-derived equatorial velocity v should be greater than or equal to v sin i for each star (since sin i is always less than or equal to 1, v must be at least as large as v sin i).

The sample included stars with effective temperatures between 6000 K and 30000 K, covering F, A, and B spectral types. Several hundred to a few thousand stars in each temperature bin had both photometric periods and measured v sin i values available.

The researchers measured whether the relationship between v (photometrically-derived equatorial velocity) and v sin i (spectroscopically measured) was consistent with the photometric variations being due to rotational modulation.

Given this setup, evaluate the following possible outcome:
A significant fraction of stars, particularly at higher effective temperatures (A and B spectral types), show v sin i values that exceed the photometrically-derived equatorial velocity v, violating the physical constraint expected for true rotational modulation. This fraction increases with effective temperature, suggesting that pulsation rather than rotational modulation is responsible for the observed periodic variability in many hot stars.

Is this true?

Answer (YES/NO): NO